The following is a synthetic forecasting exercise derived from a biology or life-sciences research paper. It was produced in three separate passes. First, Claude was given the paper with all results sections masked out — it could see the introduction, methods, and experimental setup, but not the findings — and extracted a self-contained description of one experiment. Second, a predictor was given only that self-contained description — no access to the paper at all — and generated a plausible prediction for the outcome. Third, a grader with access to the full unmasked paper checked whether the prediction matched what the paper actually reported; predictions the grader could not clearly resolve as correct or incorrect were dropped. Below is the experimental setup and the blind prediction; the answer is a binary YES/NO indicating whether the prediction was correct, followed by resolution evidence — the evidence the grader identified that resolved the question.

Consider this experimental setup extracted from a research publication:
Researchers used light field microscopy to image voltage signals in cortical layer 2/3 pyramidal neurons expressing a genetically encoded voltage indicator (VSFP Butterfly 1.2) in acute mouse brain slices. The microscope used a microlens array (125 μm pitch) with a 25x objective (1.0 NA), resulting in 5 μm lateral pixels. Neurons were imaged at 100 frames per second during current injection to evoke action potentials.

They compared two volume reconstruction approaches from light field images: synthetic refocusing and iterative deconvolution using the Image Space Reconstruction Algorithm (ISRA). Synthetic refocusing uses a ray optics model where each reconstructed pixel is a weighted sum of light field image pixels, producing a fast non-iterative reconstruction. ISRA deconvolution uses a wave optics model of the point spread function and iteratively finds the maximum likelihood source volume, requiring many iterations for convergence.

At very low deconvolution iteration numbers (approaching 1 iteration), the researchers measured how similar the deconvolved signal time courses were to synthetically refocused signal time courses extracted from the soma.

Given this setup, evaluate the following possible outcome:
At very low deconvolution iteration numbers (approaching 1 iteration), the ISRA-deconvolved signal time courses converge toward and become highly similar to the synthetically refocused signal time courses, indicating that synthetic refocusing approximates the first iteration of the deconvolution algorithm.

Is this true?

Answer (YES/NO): YES